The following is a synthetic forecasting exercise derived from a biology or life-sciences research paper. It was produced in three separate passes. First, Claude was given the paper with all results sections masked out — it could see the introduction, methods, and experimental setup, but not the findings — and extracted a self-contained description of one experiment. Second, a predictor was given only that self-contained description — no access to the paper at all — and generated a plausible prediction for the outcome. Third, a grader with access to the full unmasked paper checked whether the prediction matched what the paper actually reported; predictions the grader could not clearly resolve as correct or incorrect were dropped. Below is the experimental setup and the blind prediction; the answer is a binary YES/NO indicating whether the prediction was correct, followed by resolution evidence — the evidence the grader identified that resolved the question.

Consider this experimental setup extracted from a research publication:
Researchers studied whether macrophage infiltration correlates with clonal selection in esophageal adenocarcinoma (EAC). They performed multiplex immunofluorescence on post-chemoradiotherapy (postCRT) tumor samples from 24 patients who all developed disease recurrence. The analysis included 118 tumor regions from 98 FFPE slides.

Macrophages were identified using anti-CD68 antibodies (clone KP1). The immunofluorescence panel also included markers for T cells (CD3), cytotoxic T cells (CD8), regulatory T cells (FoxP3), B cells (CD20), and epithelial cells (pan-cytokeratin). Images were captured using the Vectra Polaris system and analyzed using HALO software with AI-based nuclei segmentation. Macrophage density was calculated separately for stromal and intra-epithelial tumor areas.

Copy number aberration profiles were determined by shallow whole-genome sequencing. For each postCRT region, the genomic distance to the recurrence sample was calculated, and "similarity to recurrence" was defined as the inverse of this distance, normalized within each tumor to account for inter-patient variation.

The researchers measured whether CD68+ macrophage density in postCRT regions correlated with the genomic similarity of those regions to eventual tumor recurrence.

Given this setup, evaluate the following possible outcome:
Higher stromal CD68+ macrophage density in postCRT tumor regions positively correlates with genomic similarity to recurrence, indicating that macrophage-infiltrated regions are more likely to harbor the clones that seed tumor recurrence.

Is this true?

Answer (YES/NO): NO